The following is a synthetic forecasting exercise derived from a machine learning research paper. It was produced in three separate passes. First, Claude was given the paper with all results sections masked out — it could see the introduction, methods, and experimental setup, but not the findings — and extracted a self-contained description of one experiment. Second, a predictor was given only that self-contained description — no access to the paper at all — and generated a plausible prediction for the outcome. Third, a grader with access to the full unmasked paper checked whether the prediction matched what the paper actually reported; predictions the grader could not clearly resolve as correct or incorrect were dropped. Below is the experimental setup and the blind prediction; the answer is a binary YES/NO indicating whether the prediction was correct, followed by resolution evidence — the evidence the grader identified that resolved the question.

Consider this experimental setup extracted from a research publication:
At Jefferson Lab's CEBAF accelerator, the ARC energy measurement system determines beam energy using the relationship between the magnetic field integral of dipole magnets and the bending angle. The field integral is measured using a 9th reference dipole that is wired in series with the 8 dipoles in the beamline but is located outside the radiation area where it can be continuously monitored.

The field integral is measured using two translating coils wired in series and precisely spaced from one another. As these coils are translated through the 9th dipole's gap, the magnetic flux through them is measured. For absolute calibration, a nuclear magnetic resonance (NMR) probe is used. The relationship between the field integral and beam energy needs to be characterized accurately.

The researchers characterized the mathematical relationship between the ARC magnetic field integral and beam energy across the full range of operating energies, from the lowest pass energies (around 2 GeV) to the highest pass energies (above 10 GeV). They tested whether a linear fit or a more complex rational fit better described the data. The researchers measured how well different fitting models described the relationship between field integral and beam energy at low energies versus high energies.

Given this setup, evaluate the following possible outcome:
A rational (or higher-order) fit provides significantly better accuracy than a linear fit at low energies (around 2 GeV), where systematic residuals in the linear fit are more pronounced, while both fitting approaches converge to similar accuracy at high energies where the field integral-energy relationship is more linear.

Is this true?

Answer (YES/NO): NO